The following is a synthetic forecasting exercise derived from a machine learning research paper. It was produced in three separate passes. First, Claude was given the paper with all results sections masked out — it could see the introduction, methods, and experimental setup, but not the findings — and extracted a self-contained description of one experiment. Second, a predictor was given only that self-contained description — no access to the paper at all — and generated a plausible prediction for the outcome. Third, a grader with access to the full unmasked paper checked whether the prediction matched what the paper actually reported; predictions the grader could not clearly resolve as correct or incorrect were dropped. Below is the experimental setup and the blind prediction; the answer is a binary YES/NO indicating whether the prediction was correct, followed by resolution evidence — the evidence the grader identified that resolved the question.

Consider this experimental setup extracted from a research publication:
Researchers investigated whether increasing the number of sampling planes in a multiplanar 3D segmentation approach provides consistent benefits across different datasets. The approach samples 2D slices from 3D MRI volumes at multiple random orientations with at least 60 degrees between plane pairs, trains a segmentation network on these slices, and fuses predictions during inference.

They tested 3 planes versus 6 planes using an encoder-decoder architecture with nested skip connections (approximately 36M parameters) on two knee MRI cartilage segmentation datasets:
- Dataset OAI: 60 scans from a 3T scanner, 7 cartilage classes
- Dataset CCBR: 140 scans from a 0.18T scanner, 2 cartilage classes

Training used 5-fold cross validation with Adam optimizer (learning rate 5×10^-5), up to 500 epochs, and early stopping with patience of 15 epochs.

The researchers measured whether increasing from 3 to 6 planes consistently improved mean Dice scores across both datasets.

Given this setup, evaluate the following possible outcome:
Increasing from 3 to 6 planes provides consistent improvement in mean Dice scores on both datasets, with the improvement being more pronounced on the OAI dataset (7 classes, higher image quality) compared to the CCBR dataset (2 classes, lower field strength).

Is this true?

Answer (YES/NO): NO